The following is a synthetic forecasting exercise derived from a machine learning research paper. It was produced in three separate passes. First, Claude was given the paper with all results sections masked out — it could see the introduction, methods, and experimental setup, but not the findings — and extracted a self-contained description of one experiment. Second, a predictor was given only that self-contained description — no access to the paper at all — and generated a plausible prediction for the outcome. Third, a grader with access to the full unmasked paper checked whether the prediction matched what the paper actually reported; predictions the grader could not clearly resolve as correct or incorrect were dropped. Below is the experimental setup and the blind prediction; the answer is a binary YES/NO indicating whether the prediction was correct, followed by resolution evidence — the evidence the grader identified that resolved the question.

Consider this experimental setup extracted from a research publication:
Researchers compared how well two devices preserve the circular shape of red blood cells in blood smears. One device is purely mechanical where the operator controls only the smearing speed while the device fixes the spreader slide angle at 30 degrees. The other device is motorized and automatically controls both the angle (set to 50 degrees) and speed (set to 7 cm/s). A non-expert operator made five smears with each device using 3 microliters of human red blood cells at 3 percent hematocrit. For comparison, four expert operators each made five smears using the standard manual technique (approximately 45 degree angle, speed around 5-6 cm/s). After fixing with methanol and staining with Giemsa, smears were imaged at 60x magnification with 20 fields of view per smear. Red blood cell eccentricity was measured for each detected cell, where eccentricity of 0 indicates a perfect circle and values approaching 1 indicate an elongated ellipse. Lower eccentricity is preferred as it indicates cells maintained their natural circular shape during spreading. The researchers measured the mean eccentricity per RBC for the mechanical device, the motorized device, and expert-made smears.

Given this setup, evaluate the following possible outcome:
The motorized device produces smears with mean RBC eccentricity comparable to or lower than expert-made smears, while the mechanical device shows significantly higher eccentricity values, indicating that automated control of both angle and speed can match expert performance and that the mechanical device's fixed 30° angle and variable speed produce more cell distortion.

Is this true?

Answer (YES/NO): NO